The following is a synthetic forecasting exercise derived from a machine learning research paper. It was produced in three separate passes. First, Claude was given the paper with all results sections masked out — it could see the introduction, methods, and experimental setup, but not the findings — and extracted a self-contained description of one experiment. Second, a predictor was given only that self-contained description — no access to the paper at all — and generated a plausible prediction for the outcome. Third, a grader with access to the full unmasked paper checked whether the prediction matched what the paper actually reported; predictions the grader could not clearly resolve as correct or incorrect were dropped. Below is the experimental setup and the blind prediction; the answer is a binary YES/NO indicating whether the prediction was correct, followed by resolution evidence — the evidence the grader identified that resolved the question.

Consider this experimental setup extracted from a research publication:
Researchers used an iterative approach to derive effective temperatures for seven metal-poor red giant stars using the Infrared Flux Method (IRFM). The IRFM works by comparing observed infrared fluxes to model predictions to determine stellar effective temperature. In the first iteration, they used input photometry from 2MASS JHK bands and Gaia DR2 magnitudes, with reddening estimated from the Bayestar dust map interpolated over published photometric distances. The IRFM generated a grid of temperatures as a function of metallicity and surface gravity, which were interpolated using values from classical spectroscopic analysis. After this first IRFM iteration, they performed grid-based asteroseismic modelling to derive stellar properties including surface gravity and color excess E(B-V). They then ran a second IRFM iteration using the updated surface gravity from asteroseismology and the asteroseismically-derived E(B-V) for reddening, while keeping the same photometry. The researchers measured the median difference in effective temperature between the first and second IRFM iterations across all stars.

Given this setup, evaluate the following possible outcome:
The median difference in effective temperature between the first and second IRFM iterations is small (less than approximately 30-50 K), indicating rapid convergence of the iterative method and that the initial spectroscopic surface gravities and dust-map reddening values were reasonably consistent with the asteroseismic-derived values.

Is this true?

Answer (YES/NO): YES